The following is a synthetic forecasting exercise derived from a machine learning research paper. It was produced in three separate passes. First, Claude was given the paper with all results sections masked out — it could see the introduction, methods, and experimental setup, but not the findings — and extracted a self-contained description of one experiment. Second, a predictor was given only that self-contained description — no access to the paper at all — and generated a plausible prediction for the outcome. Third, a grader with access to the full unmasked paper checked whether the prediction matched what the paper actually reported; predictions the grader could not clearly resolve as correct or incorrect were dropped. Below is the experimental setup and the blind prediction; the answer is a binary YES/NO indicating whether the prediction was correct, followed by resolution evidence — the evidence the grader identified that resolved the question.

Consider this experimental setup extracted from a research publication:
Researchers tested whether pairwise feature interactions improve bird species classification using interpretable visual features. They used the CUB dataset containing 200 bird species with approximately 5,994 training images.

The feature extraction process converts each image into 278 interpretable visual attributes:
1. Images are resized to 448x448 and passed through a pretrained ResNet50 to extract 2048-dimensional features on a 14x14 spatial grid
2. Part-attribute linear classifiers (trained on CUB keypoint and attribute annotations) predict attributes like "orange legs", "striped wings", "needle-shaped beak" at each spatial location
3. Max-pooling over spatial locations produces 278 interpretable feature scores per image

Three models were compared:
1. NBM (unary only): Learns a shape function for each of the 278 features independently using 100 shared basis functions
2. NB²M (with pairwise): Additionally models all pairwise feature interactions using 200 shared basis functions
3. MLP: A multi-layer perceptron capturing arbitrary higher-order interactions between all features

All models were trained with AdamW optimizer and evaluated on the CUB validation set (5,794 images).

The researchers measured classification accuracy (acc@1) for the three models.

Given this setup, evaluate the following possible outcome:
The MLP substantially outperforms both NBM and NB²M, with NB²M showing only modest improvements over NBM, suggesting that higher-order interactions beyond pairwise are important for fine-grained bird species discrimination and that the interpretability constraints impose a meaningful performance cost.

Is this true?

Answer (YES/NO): NO